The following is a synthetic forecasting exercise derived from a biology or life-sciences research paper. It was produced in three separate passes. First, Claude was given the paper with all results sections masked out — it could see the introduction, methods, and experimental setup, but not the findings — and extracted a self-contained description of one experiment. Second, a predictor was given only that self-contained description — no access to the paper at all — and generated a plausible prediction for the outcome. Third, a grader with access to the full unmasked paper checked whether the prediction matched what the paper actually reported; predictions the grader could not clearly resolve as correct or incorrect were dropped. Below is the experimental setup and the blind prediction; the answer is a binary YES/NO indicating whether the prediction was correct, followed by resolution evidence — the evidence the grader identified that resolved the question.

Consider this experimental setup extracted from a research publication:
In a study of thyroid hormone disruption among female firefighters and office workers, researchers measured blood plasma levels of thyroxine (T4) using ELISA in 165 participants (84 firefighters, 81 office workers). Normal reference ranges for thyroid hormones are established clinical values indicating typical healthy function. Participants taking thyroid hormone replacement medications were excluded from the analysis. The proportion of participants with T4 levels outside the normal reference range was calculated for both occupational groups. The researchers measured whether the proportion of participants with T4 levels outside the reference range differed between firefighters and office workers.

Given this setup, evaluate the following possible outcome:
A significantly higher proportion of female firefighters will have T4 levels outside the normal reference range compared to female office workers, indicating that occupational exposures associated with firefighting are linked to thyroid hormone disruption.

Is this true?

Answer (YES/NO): NO